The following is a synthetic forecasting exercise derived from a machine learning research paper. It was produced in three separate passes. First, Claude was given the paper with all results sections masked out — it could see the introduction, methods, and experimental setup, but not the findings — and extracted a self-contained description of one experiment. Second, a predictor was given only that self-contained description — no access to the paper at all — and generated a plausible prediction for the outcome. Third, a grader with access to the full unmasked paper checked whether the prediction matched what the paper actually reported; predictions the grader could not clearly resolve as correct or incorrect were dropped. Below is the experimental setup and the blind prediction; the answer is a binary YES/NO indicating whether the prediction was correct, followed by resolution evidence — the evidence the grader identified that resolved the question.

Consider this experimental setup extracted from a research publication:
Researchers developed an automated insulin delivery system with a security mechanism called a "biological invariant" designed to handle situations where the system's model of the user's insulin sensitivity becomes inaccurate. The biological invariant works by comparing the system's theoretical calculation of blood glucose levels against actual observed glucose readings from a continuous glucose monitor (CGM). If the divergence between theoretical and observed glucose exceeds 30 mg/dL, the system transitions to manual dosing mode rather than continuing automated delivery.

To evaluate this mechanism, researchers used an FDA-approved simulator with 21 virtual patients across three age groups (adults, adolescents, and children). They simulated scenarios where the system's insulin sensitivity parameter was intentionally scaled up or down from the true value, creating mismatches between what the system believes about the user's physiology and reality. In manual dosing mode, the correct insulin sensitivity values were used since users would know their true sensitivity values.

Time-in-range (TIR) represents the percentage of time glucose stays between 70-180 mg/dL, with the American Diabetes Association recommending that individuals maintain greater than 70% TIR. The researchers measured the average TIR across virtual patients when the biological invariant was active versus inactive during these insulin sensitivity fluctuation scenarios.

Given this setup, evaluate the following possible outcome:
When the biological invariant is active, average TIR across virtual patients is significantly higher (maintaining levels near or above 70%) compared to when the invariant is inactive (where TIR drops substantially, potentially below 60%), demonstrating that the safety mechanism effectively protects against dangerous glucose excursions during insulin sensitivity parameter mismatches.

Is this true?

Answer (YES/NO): YES